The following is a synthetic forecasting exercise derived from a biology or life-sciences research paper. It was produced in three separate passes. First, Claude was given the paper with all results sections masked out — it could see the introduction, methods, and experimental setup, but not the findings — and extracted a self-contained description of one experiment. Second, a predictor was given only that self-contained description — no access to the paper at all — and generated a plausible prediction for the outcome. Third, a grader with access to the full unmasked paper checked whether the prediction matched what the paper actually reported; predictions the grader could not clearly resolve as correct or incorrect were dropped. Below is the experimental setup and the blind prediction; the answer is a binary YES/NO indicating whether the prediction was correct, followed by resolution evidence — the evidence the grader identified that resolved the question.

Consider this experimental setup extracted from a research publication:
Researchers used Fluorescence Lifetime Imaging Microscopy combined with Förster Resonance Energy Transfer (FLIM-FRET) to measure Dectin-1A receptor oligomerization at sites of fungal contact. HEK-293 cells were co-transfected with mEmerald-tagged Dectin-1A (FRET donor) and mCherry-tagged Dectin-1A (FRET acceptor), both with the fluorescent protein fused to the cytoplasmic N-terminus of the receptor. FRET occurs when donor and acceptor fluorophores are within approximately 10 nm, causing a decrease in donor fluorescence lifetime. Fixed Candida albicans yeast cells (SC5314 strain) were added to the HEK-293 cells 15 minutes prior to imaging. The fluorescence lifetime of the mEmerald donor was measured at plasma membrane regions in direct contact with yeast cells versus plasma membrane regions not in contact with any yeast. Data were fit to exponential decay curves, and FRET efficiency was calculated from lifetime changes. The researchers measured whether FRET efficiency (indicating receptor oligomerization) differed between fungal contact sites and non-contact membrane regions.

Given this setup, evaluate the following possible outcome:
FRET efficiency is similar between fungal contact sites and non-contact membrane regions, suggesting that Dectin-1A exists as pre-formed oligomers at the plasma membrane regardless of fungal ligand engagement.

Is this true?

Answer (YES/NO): NO